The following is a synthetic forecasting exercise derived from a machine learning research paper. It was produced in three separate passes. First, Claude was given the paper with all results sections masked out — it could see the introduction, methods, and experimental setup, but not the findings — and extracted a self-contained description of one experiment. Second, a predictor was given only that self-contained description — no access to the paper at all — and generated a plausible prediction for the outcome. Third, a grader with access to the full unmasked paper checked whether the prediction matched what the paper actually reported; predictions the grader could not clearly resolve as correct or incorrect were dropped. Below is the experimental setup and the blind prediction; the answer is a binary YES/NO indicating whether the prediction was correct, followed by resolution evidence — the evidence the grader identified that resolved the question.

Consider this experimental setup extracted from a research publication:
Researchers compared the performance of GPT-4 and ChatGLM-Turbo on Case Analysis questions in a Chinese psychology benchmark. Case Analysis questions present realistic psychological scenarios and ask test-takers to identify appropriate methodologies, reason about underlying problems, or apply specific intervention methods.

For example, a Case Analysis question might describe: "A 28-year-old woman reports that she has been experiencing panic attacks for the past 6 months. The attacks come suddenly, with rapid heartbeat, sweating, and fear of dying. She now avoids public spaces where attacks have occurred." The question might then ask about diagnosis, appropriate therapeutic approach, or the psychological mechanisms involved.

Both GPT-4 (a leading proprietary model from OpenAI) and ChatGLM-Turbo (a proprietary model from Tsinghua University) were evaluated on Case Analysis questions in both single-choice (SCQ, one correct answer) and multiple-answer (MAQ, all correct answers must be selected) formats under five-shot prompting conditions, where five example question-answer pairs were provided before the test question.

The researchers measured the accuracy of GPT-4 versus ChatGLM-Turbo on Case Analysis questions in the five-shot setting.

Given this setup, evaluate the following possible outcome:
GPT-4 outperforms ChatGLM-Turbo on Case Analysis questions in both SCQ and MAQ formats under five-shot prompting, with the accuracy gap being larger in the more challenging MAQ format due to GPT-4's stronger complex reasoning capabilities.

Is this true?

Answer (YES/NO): NO